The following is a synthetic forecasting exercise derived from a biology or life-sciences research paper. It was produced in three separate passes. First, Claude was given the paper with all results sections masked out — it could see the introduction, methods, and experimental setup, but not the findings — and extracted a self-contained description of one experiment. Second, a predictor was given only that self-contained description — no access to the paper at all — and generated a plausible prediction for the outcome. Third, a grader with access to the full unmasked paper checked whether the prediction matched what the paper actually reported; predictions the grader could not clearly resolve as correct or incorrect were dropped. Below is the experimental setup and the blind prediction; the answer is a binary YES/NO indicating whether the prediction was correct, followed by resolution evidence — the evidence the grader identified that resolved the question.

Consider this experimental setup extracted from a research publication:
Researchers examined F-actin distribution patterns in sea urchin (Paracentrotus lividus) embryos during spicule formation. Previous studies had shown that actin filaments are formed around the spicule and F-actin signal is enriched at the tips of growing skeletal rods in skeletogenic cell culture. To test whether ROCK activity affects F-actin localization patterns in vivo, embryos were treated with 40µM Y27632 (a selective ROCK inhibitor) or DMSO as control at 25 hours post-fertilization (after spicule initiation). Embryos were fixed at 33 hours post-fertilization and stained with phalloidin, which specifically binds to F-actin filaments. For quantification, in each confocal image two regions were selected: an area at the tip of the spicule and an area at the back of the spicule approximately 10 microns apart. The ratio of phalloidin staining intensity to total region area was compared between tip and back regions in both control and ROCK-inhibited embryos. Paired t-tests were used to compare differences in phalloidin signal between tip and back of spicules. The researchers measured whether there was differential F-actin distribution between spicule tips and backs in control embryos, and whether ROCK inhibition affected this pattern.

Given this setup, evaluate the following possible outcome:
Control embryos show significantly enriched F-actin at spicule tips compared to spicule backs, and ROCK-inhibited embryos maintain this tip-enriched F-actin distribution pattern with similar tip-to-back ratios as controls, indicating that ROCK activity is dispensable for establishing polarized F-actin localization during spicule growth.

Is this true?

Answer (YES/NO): YES